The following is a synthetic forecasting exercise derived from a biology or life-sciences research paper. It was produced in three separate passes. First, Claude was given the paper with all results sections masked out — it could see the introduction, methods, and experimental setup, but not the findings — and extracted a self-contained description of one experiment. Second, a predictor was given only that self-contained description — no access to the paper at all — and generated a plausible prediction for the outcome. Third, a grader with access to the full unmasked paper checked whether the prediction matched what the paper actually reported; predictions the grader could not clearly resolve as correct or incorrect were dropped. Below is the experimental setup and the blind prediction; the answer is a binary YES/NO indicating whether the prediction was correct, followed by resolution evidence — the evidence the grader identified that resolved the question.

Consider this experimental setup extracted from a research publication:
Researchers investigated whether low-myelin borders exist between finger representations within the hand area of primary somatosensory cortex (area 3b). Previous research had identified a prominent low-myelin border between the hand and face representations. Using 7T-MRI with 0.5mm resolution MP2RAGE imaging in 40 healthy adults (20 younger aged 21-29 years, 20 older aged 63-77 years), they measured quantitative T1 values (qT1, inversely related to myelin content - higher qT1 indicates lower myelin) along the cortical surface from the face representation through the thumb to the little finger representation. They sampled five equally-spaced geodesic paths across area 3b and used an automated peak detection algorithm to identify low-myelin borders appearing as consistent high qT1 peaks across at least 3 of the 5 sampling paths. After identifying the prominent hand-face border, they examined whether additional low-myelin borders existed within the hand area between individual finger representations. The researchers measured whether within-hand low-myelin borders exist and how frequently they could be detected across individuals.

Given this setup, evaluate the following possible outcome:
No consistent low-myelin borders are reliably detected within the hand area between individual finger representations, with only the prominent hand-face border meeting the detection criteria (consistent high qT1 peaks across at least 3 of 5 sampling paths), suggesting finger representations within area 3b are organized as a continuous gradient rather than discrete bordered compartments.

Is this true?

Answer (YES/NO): NO